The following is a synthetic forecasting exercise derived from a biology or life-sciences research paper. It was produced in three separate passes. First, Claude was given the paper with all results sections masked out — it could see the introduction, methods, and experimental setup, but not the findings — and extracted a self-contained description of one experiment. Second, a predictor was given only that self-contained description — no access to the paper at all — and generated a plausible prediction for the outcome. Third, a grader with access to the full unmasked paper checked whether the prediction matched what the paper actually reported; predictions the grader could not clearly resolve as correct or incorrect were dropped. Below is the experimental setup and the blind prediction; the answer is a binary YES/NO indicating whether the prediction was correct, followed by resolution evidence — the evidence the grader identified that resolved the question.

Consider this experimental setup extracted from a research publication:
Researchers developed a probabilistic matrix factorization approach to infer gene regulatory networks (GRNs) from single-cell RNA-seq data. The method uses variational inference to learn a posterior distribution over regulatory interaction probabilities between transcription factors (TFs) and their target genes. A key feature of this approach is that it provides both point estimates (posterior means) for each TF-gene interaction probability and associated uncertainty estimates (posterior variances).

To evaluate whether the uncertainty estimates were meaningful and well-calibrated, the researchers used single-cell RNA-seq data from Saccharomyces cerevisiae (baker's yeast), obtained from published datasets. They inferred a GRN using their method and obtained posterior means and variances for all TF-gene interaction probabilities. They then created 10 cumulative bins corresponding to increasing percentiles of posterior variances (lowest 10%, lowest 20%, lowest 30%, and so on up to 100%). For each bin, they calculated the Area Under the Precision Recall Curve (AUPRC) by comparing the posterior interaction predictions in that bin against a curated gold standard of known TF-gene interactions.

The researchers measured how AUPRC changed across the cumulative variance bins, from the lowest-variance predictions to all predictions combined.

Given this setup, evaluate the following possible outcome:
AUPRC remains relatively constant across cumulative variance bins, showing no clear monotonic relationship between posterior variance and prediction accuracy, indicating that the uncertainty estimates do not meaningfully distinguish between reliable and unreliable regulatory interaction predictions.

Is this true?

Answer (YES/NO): NO